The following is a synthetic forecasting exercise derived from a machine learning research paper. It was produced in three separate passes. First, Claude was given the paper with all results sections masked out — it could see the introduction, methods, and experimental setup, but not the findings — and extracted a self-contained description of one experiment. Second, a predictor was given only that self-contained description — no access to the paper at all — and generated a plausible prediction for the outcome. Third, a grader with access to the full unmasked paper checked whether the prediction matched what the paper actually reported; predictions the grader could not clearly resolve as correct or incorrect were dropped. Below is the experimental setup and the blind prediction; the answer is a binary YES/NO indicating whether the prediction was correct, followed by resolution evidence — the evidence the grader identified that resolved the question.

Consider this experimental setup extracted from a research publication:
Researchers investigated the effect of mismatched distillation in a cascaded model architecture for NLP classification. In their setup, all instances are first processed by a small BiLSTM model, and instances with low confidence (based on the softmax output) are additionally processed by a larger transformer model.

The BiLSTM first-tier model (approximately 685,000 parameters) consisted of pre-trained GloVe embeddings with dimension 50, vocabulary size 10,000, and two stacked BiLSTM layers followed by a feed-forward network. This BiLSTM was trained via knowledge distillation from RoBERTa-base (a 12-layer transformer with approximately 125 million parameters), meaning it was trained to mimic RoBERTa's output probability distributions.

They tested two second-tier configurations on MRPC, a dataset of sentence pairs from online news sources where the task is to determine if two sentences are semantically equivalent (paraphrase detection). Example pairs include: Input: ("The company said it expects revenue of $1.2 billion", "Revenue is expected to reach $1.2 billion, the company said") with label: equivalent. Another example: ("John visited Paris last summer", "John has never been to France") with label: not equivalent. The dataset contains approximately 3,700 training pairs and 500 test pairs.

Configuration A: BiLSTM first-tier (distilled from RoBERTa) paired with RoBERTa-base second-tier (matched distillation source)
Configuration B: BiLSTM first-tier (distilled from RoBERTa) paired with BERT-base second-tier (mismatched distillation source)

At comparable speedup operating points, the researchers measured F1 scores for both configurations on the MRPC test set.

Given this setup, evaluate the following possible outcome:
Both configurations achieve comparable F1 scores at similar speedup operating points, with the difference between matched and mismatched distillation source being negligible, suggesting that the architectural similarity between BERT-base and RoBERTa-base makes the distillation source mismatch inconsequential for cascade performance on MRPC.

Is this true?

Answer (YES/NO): NO